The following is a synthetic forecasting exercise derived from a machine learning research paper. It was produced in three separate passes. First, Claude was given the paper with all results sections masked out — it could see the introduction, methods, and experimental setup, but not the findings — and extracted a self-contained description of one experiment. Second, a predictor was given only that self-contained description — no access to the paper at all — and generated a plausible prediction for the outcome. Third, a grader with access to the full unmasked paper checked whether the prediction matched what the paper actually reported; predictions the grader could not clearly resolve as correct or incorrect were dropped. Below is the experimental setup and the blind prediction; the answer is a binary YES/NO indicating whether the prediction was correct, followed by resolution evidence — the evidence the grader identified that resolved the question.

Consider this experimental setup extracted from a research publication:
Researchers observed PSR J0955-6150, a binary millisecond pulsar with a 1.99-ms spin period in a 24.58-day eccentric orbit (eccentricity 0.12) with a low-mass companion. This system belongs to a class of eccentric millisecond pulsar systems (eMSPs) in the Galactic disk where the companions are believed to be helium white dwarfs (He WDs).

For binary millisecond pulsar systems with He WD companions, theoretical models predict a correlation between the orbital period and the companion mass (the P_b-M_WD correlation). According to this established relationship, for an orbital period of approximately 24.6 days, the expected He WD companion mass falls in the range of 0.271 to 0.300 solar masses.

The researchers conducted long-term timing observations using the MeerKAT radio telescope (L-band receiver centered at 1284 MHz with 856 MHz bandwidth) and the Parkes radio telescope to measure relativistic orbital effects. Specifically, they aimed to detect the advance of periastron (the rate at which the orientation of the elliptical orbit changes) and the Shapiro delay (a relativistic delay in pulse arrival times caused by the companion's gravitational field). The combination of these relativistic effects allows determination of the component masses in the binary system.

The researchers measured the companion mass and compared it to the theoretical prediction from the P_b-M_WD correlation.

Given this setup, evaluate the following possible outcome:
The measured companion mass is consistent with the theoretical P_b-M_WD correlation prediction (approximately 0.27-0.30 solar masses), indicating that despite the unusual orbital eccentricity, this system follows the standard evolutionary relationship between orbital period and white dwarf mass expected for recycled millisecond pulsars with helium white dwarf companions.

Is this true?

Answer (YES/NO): NO